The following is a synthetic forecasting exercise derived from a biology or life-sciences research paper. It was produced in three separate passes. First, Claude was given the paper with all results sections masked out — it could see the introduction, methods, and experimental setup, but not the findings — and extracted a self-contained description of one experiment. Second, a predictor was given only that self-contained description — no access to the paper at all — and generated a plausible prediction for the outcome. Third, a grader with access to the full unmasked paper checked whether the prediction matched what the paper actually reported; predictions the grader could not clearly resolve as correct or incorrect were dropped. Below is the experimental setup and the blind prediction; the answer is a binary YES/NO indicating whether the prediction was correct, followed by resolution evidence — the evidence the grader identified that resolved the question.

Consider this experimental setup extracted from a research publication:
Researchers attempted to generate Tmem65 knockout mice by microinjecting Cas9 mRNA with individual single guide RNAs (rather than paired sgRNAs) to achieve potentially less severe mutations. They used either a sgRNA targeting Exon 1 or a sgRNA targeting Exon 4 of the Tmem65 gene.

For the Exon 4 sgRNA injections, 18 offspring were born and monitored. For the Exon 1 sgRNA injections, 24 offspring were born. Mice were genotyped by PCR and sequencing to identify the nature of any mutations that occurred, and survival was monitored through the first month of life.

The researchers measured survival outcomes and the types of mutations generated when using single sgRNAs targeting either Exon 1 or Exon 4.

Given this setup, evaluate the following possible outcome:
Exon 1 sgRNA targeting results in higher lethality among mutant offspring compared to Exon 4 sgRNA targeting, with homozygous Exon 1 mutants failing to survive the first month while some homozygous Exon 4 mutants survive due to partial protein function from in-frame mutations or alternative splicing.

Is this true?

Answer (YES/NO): NO